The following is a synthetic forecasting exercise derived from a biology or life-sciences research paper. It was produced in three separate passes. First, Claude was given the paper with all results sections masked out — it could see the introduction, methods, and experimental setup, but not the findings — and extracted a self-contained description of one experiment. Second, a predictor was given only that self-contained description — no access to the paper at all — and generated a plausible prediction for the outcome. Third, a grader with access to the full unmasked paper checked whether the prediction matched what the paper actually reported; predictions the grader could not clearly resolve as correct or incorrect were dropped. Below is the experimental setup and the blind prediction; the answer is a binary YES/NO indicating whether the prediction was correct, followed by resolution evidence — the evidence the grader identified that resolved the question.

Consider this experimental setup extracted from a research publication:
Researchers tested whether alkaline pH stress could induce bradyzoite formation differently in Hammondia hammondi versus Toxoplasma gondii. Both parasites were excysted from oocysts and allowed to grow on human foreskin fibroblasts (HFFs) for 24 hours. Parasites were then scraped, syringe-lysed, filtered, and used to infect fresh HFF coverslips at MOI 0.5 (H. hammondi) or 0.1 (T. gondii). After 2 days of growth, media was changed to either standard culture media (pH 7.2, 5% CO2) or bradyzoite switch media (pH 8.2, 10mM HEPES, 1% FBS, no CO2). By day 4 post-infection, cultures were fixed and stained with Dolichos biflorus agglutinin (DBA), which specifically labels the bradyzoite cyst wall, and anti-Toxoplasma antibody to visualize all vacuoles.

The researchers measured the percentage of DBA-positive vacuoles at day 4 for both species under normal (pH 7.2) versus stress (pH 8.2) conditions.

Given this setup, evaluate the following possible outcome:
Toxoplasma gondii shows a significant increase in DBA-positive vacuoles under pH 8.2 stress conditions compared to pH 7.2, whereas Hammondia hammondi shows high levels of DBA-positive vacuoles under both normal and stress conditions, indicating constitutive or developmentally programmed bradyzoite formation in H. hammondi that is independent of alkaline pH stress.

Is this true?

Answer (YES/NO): NO